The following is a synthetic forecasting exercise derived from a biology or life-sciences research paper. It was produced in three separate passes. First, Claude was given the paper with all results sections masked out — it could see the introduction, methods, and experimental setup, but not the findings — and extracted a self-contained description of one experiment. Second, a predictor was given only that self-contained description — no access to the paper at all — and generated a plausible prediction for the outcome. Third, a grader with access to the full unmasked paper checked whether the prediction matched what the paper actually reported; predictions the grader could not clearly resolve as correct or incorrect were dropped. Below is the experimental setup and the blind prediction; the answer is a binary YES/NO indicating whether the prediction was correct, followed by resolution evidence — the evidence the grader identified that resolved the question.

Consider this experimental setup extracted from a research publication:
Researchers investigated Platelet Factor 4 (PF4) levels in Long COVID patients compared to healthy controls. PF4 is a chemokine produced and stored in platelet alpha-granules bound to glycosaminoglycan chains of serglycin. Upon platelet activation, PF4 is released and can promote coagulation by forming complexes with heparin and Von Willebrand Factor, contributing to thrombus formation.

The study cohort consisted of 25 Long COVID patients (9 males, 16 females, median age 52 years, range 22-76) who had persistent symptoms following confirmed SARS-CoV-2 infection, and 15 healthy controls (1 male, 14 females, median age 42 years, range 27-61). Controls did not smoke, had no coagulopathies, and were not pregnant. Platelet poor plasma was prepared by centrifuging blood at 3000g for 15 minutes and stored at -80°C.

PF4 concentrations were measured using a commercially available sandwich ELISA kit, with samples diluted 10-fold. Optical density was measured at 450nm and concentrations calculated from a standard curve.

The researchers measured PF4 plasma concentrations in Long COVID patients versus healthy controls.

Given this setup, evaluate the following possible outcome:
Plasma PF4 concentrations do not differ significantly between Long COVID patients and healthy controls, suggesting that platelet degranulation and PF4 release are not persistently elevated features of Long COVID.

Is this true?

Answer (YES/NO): NO